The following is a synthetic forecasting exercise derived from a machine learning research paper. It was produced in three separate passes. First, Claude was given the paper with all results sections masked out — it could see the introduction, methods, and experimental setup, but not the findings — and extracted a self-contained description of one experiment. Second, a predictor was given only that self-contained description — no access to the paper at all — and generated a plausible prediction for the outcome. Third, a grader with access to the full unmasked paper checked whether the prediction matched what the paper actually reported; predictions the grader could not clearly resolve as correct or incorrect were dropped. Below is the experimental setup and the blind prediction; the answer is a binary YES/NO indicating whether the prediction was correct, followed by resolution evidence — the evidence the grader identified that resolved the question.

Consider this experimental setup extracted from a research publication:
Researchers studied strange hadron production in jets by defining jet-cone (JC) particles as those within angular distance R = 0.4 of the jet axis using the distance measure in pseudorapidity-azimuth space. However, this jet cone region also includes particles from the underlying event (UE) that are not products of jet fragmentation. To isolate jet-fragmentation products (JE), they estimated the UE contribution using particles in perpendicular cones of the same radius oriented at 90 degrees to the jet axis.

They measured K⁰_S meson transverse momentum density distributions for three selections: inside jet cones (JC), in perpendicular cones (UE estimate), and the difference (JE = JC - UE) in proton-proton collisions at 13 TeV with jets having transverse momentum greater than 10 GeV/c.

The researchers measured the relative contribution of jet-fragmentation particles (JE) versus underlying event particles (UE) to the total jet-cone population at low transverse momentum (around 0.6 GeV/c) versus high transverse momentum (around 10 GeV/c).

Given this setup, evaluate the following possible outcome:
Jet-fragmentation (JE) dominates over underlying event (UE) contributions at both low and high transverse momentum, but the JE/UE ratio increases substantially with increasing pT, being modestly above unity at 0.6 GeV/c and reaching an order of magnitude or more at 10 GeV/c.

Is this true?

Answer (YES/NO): NO